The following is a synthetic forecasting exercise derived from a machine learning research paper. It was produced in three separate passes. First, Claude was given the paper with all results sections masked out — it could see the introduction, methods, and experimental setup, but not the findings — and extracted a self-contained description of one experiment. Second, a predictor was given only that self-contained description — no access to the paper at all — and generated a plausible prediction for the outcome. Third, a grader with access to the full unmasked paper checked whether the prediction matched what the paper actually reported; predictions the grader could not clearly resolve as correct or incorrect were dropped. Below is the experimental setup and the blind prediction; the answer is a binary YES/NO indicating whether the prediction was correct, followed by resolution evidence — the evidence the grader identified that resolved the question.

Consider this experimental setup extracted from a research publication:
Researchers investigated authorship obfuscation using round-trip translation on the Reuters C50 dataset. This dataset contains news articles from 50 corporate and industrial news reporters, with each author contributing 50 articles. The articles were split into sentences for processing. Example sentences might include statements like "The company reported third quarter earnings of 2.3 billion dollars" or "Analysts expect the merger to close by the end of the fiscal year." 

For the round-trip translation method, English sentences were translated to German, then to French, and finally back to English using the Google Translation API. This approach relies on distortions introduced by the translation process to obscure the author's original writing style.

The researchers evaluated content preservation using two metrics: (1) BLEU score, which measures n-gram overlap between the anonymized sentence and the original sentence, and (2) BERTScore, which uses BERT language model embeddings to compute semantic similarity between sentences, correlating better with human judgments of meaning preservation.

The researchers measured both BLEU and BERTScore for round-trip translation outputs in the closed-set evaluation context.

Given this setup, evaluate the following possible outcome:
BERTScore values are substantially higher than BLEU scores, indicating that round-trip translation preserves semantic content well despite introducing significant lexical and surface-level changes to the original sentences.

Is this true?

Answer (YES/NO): YES